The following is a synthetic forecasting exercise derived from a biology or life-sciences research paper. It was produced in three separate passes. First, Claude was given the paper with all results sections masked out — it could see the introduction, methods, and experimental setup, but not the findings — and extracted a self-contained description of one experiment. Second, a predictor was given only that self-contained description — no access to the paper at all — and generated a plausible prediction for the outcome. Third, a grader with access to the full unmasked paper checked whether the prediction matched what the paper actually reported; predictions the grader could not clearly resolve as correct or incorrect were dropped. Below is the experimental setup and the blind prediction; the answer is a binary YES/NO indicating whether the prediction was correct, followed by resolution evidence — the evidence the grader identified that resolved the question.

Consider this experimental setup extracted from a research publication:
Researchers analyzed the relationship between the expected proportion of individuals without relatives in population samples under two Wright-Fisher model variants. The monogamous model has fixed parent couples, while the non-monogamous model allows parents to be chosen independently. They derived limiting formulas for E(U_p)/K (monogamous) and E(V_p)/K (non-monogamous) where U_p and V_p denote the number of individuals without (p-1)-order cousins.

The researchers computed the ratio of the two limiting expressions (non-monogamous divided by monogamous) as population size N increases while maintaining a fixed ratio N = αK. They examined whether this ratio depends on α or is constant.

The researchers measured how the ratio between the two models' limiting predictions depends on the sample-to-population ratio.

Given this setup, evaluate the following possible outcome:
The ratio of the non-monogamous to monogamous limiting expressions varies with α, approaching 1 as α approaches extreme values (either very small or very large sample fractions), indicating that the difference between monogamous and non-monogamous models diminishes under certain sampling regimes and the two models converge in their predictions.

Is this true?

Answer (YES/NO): NO